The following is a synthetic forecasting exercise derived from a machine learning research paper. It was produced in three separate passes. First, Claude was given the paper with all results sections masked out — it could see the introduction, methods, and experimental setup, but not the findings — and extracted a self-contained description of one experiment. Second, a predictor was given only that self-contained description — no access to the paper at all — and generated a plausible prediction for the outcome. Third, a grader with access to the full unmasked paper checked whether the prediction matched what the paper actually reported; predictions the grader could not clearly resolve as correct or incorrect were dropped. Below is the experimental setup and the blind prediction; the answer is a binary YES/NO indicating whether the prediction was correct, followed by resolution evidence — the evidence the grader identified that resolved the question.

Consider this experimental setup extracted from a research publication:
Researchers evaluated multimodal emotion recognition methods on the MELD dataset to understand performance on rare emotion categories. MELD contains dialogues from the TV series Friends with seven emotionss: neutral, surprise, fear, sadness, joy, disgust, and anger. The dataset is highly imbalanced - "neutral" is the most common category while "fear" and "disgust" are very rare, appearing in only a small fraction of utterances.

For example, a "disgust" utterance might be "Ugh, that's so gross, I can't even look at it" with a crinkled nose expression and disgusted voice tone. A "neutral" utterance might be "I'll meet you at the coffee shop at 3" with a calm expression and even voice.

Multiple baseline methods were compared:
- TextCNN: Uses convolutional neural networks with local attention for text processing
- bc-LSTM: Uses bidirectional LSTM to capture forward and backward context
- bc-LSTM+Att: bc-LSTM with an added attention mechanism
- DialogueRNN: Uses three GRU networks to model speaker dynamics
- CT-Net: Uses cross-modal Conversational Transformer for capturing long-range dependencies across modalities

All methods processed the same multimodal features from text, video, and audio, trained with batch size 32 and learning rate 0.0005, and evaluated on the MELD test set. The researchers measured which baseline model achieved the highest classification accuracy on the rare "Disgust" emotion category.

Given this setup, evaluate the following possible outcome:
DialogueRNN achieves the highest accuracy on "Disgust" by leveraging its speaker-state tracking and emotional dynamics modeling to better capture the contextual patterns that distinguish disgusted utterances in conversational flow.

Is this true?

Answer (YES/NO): NO